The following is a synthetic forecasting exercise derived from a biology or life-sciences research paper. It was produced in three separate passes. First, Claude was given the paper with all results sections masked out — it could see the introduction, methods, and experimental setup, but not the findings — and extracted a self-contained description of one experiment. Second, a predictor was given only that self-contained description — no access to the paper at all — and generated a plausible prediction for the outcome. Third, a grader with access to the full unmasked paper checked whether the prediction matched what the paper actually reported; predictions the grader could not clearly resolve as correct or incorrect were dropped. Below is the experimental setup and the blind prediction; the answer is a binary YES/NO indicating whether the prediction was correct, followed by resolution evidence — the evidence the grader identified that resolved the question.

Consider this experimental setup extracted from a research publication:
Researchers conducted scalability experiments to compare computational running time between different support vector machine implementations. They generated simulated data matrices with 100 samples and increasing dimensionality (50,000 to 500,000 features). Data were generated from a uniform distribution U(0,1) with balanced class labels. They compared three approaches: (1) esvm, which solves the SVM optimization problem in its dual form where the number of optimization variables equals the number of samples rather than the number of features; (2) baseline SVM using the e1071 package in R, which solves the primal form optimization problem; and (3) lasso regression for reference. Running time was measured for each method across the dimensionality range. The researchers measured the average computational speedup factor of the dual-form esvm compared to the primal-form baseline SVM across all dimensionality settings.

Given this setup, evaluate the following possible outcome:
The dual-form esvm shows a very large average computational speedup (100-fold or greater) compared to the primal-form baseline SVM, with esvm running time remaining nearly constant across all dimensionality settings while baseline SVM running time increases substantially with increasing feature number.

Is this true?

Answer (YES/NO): NO